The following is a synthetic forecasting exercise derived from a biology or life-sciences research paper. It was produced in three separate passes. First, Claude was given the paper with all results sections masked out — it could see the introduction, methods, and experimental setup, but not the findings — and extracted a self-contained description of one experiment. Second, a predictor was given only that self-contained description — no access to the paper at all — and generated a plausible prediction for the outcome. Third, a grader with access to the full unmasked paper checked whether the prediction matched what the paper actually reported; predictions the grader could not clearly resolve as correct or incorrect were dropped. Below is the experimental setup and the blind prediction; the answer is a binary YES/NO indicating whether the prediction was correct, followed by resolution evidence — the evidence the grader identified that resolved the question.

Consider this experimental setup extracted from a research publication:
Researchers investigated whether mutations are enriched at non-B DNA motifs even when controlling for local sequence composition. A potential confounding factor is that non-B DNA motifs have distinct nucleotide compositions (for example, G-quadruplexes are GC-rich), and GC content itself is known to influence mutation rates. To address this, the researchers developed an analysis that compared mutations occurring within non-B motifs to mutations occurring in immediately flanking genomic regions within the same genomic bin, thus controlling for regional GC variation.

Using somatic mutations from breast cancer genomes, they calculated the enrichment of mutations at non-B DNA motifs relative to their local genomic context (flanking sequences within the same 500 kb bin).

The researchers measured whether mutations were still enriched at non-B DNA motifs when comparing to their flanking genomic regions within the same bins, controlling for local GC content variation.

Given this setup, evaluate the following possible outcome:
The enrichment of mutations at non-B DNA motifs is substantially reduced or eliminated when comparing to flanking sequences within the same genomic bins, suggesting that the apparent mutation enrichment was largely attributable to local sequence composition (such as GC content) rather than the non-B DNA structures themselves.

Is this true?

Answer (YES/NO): NO